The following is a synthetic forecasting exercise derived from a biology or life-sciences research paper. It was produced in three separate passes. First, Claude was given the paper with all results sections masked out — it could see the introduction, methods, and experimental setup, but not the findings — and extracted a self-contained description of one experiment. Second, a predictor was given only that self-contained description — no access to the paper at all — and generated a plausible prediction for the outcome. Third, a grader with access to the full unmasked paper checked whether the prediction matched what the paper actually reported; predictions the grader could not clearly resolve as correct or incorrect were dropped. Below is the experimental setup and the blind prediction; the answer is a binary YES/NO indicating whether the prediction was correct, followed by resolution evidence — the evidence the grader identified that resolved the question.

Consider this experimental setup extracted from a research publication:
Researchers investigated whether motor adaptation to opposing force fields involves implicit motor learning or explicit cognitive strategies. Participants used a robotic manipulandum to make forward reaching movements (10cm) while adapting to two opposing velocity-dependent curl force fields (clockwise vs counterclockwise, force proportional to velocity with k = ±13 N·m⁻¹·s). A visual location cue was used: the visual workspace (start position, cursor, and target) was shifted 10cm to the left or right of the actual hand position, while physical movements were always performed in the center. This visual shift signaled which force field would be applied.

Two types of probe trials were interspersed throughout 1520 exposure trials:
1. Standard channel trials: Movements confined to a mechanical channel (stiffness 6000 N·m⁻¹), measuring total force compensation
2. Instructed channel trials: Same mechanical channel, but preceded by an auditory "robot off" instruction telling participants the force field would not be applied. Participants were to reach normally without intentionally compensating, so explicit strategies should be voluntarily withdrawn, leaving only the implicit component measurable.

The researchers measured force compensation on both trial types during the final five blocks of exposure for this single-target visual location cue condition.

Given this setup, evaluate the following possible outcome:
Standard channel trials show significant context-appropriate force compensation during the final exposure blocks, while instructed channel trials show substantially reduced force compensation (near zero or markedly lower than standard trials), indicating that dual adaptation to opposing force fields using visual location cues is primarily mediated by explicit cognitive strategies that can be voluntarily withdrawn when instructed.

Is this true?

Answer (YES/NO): NO